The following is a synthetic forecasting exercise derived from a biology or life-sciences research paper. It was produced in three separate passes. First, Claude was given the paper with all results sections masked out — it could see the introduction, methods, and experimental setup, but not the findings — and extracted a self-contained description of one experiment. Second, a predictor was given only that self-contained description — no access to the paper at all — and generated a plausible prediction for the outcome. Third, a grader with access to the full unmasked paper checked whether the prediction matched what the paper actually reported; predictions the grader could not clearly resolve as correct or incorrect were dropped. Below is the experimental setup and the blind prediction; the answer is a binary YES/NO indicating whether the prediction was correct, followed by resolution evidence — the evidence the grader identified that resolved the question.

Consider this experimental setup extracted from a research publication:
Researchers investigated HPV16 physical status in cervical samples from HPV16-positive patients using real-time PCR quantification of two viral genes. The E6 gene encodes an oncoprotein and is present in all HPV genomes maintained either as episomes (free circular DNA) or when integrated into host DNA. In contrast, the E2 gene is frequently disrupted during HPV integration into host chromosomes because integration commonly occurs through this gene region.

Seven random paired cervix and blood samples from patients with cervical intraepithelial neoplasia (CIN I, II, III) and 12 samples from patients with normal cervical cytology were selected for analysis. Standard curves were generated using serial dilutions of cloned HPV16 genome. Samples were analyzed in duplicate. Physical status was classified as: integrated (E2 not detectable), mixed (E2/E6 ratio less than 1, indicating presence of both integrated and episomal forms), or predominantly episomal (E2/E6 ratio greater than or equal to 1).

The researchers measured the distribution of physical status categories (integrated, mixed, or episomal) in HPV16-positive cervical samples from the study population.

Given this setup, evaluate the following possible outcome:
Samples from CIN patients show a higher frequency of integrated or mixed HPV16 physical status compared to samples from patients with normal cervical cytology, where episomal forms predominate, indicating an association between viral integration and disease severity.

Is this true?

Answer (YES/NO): NO